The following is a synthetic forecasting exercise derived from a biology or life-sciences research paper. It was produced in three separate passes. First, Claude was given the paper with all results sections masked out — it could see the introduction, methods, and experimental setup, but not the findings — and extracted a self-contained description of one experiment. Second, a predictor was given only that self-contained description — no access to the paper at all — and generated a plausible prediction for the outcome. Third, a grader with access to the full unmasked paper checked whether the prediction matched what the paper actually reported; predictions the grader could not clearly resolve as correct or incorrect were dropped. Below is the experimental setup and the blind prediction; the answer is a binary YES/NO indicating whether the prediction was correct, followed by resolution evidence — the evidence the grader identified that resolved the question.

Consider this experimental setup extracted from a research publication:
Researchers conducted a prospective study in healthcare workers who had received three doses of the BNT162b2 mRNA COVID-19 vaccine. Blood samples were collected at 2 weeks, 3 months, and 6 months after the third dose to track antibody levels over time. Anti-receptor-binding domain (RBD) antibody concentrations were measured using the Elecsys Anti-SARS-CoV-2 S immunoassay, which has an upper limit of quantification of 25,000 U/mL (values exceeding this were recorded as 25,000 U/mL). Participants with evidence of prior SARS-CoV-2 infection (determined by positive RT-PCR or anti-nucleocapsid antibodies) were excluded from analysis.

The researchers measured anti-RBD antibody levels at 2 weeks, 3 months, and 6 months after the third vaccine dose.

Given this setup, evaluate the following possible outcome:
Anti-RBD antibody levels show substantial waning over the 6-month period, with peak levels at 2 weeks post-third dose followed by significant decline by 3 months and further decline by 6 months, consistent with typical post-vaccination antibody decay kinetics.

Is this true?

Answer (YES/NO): YES